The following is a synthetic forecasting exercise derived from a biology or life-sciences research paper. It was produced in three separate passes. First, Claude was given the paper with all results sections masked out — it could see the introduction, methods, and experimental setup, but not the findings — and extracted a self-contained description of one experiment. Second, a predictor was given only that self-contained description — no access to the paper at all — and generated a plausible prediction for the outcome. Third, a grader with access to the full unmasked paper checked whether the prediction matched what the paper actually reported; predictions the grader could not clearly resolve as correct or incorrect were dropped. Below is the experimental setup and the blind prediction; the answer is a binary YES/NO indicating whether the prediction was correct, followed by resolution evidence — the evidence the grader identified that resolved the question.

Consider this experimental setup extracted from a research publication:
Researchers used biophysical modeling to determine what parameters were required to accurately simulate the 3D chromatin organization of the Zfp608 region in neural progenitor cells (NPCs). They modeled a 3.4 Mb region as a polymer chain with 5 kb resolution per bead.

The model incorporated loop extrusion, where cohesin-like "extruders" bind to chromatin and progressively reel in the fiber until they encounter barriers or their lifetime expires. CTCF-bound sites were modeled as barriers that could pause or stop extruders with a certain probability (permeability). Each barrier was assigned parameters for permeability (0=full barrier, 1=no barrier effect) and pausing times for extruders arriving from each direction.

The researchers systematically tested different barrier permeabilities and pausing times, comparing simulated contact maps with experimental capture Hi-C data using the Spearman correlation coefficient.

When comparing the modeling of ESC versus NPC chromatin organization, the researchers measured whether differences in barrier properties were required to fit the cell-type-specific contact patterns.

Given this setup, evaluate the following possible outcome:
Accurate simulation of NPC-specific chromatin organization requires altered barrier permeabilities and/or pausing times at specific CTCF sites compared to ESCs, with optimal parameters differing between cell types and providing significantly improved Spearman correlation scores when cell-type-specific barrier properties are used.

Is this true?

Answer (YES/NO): NO